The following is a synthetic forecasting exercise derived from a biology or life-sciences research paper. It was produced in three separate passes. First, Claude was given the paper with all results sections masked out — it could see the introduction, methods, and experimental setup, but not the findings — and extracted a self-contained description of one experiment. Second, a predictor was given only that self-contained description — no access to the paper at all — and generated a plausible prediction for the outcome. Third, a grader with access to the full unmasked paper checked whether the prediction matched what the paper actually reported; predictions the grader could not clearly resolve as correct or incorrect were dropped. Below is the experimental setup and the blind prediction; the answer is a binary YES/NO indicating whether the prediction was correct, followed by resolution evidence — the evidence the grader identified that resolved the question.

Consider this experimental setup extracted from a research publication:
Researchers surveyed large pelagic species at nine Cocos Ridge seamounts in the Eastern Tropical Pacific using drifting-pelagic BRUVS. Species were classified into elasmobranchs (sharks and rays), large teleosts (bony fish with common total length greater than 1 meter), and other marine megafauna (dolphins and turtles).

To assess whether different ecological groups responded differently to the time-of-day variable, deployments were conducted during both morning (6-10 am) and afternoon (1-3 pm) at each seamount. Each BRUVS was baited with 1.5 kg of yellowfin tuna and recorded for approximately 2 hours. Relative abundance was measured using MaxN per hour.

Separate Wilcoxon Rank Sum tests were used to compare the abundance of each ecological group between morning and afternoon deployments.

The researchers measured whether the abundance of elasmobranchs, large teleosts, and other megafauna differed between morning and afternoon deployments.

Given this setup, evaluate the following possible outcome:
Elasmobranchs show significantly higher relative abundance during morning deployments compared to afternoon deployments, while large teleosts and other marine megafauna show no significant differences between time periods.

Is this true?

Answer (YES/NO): NO